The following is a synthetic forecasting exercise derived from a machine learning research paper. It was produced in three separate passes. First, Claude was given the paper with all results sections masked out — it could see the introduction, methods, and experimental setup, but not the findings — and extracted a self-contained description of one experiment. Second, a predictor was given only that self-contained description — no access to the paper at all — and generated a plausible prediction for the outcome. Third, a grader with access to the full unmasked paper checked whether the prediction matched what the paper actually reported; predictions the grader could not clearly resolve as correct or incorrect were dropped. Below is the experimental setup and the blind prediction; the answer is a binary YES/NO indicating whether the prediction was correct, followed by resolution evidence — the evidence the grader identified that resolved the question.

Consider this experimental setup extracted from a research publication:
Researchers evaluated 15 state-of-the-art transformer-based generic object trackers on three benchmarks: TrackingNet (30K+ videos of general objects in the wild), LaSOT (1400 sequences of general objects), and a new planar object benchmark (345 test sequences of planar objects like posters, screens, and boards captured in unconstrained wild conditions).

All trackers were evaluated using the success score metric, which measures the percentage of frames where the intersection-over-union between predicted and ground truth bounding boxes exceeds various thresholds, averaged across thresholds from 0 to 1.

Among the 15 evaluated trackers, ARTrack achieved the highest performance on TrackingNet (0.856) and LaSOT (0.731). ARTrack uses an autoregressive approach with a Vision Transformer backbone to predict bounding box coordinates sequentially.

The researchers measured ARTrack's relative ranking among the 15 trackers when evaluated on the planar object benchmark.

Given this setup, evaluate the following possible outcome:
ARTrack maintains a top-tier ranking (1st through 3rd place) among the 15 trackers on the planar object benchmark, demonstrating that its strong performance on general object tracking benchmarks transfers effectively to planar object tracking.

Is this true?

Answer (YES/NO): NO